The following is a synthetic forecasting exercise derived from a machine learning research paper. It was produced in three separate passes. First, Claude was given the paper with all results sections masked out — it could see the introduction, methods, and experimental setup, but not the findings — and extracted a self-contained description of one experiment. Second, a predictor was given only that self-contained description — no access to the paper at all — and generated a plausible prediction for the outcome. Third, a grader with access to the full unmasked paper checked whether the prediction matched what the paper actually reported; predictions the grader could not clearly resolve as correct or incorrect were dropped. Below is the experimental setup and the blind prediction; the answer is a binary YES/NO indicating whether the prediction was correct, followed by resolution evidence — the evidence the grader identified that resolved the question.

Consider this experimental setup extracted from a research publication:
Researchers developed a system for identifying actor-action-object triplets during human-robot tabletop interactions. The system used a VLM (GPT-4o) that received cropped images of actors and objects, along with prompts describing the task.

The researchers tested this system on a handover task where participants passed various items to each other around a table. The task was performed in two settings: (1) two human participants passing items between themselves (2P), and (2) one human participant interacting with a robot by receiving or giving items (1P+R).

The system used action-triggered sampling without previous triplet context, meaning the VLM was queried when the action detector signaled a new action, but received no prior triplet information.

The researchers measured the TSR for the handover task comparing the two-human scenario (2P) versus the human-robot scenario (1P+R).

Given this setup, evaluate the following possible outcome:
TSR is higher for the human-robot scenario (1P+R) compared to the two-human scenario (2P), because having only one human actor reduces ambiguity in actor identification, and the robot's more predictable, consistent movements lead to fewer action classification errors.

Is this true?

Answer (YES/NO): YES